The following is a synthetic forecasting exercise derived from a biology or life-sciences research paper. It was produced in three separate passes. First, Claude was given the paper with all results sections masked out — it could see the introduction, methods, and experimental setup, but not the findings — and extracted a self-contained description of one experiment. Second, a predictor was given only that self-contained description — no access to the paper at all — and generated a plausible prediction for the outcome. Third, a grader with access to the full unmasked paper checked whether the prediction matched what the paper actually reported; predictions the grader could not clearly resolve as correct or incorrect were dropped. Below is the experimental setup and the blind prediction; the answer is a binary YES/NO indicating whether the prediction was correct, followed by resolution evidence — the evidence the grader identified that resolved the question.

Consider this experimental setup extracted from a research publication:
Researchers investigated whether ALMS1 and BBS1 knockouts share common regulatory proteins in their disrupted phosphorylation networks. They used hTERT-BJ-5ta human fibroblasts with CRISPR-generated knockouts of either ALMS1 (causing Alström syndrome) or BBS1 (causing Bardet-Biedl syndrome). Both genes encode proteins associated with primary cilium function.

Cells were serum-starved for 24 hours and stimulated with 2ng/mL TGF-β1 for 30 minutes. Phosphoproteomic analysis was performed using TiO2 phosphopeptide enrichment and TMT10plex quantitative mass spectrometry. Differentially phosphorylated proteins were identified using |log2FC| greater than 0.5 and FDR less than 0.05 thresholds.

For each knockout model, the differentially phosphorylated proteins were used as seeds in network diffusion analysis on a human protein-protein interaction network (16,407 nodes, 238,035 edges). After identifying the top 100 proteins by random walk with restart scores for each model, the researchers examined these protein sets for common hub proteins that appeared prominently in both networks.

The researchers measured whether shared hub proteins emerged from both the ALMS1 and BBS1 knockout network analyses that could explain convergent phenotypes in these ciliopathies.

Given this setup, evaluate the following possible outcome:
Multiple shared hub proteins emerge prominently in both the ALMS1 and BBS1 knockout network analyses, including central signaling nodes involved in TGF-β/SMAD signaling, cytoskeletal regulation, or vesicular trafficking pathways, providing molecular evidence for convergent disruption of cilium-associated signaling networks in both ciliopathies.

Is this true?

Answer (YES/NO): NO